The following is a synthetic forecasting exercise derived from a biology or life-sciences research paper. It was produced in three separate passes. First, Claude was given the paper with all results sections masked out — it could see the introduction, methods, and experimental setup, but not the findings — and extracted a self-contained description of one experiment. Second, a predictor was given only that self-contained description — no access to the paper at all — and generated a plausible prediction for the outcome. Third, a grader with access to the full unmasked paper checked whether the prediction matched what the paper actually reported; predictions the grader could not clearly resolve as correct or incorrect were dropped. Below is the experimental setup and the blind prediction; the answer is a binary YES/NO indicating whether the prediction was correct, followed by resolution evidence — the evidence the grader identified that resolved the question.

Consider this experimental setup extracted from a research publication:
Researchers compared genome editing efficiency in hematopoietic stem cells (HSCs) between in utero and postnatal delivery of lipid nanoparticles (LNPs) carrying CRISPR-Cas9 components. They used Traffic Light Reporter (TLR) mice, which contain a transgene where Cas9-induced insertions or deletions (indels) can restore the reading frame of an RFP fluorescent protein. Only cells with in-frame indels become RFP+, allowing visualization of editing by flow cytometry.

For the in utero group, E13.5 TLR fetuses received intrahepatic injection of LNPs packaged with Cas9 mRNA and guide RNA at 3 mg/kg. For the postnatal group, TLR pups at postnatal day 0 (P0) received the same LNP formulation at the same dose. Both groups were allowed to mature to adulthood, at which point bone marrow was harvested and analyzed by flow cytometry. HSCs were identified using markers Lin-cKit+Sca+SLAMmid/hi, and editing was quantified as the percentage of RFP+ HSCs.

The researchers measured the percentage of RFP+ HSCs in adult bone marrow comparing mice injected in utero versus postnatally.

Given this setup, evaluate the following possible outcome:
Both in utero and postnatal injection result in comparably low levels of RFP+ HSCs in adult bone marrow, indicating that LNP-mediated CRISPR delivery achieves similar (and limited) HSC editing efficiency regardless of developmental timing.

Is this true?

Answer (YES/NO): NO